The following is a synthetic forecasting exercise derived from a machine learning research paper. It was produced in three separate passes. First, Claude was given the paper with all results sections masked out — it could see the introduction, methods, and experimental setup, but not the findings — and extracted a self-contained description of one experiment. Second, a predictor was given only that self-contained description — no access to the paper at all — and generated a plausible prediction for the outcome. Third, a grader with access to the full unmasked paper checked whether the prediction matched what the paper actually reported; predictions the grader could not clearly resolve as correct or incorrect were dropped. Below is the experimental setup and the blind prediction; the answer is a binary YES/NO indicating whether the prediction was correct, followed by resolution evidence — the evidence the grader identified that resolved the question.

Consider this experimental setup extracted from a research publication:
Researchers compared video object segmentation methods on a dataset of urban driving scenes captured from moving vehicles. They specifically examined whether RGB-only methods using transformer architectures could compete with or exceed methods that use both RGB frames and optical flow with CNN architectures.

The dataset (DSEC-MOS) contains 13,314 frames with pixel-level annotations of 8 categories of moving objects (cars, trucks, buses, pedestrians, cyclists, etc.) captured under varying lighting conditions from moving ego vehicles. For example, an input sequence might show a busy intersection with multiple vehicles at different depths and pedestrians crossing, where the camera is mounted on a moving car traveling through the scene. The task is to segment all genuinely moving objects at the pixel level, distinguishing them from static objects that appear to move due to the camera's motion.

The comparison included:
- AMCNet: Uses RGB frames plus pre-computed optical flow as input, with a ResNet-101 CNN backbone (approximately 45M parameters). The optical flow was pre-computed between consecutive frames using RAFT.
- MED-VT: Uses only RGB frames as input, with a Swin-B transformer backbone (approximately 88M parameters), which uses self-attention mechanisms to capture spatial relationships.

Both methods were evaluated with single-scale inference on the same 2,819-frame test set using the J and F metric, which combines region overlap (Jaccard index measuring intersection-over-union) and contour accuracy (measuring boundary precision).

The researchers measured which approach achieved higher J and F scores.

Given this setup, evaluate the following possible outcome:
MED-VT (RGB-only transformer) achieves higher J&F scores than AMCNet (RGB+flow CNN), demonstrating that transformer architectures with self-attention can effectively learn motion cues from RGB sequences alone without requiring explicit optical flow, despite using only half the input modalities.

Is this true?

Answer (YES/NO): YES